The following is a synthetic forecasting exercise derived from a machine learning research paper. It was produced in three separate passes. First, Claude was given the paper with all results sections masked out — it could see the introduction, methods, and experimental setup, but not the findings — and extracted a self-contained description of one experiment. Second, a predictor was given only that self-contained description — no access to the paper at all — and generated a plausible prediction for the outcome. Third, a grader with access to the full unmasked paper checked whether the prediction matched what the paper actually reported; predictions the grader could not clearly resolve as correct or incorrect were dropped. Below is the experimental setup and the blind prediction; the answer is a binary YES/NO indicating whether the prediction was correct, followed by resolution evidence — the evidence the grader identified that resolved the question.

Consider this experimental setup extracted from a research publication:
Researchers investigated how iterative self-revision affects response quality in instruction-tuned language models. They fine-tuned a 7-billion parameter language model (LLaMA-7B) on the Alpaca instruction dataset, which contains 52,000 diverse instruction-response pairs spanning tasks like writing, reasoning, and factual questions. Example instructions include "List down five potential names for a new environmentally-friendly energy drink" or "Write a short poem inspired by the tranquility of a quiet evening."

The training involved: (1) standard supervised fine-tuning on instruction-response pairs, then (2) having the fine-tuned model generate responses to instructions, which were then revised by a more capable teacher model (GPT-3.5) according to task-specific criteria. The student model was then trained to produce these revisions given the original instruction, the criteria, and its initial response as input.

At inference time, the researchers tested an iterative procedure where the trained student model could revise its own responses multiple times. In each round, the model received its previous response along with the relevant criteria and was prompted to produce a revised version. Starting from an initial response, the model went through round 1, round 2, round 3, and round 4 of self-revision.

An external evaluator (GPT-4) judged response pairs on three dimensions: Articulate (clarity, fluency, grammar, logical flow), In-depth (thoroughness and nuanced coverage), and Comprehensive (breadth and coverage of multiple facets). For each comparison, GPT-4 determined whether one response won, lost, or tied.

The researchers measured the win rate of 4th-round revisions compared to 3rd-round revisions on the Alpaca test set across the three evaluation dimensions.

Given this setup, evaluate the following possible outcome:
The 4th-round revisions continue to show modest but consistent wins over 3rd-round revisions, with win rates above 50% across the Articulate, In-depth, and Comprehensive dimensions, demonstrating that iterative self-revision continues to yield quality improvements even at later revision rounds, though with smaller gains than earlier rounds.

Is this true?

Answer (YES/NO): NO